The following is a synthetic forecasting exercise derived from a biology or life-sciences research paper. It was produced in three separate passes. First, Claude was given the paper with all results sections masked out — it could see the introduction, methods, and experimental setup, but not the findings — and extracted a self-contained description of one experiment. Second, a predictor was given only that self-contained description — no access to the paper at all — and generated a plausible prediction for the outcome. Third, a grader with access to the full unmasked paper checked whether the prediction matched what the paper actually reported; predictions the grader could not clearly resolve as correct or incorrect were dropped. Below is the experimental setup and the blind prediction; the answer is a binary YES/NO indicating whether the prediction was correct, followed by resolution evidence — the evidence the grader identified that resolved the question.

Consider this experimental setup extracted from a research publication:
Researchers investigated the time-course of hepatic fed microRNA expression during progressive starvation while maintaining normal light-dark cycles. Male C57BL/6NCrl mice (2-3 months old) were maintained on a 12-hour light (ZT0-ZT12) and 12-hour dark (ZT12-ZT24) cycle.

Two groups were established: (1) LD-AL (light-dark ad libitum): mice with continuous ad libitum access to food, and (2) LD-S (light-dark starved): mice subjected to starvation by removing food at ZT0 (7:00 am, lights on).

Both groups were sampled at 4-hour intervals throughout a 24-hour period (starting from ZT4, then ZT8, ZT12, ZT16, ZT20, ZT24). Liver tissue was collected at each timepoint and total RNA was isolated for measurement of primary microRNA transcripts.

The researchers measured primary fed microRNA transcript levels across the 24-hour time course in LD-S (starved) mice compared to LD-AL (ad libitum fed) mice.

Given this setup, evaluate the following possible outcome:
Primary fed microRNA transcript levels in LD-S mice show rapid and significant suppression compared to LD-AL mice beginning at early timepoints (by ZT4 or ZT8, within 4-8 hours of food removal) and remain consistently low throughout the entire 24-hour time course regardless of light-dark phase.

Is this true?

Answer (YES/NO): NO